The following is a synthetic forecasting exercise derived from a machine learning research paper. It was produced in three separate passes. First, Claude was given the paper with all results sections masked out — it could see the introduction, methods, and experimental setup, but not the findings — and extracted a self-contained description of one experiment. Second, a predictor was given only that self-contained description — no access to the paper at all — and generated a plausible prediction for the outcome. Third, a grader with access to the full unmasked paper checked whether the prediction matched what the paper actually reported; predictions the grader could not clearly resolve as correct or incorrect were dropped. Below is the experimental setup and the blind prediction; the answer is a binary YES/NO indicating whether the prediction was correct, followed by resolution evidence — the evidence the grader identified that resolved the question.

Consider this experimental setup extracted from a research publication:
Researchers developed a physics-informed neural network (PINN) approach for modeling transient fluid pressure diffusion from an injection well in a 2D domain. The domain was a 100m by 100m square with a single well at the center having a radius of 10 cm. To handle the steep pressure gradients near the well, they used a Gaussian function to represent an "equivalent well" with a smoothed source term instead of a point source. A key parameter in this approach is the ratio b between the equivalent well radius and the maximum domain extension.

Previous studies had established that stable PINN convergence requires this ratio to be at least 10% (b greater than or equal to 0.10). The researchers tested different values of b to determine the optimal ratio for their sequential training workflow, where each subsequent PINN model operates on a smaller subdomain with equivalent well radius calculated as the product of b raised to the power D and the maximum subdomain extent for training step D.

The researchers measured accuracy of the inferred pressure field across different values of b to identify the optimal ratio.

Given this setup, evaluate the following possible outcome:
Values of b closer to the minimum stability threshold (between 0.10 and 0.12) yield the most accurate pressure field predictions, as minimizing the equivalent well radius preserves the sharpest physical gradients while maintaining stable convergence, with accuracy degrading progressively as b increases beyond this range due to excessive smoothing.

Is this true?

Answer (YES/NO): NO